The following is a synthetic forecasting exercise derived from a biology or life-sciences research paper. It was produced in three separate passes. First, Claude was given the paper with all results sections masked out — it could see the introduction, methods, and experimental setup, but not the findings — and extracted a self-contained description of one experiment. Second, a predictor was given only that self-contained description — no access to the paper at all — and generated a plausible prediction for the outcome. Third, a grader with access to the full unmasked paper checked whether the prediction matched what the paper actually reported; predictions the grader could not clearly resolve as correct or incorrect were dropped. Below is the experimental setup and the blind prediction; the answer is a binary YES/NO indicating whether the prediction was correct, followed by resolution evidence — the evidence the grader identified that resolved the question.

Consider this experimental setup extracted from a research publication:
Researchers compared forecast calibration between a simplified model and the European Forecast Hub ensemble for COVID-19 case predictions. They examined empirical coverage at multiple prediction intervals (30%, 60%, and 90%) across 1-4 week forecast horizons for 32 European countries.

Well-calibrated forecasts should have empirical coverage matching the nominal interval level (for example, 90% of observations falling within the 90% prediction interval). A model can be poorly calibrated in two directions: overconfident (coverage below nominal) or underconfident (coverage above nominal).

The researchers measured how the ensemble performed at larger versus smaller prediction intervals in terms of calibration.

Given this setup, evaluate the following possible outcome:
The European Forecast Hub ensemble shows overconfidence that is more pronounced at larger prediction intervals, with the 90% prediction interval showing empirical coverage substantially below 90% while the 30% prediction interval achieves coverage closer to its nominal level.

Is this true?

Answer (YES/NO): YES